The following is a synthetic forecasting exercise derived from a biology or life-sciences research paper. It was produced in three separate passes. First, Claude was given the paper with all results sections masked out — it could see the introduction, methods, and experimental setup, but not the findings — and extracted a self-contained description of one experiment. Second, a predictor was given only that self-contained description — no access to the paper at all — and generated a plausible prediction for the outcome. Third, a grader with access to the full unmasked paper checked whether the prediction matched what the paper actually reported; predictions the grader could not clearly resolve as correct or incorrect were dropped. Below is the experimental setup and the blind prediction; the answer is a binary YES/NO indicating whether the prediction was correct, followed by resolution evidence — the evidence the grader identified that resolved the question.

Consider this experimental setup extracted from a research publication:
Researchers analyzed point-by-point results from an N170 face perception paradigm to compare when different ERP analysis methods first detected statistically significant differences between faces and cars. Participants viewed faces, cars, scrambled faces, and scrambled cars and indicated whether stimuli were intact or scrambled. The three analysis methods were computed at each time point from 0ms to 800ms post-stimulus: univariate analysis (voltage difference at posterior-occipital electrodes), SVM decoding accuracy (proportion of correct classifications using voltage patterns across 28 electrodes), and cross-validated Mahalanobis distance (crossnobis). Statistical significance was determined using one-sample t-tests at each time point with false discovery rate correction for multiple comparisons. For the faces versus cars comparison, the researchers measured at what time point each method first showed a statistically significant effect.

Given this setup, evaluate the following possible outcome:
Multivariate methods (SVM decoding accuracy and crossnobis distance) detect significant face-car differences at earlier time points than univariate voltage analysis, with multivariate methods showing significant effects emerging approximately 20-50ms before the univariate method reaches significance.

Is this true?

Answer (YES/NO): NO